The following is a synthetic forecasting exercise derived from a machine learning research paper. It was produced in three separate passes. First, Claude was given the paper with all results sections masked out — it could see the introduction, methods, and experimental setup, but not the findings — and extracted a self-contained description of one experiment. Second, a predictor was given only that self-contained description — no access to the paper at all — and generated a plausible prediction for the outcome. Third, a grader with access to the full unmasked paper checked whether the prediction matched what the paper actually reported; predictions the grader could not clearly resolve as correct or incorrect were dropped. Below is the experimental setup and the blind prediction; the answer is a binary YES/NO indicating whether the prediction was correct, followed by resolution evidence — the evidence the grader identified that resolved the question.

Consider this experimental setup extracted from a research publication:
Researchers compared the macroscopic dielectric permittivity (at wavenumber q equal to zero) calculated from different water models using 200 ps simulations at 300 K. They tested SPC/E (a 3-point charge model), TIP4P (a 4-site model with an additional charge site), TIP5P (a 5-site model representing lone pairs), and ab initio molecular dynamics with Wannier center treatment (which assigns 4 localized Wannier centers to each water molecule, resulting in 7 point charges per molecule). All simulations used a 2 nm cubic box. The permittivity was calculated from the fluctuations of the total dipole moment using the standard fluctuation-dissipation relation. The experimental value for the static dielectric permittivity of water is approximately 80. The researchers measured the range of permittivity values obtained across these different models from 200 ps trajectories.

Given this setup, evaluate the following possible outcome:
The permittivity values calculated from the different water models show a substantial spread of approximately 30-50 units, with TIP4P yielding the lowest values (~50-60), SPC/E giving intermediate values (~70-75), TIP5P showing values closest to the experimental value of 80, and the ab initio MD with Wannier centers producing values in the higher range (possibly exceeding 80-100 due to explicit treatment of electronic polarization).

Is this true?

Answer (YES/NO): NO